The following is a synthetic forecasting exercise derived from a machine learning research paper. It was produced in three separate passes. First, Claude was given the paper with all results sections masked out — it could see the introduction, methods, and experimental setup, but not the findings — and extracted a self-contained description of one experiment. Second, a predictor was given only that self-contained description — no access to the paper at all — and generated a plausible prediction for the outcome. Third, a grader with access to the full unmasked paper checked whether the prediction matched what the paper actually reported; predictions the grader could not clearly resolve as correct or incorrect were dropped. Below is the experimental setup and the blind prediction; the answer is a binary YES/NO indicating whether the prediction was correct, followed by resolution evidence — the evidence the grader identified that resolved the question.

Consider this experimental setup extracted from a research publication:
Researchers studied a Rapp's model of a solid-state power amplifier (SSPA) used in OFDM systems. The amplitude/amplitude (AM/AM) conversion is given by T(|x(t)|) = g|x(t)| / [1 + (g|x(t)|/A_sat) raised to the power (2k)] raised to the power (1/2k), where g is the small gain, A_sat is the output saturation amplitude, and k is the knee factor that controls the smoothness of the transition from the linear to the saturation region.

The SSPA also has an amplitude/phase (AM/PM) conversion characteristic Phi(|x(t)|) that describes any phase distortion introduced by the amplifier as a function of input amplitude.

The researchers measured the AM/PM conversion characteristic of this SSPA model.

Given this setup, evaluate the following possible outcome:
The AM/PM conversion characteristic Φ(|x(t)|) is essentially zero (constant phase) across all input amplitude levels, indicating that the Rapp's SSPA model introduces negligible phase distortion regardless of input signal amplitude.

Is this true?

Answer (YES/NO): YES